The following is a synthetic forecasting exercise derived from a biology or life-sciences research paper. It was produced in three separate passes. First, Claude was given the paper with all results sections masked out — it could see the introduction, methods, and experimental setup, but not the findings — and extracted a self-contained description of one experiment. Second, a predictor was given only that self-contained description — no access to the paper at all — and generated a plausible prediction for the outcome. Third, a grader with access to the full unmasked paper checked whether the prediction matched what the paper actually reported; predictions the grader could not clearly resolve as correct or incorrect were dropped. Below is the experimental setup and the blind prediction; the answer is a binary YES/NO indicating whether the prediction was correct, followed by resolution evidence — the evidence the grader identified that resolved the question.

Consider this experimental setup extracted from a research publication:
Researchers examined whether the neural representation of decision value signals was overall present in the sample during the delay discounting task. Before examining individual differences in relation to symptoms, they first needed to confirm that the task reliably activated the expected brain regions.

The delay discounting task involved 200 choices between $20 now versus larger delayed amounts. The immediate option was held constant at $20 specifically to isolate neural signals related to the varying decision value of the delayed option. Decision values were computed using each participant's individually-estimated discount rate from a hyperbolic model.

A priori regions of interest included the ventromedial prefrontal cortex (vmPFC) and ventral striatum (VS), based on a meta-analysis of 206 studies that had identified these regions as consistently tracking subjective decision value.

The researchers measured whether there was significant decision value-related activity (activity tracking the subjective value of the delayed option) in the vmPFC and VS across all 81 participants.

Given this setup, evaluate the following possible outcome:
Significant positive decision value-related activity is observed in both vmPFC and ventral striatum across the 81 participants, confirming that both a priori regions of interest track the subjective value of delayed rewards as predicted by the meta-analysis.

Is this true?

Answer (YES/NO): YES